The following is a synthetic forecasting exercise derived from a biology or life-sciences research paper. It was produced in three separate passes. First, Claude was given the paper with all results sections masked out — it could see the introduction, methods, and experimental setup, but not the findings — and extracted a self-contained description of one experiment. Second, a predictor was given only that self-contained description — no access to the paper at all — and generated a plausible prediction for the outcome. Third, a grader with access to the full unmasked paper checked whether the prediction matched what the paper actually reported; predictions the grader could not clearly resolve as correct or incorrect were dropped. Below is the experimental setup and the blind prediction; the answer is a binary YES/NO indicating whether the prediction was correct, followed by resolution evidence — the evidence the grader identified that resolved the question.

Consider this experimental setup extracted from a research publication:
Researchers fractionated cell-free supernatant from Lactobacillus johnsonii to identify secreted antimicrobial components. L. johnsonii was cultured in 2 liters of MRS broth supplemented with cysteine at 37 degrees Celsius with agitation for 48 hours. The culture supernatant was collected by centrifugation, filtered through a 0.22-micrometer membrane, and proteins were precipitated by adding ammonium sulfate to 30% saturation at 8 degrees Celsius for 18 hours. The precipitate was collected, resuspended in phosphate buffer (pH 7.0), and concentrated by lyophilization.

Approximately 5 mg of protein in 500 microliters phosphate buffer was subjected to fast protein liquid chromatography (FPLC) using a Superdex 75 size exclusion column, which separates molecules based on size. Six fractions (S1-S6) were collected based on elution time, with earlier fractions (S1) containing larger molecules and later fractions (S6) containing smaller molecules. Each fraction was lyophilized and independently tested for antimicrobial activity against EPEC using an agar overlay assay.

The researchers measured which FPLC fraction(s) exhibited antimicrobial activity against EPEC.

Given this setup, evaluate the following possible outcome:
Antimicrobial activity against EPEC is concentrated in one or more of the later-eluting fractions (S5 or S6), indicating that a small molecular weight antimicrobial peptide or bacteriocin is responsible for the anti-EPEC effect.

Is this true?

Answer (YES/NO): NO